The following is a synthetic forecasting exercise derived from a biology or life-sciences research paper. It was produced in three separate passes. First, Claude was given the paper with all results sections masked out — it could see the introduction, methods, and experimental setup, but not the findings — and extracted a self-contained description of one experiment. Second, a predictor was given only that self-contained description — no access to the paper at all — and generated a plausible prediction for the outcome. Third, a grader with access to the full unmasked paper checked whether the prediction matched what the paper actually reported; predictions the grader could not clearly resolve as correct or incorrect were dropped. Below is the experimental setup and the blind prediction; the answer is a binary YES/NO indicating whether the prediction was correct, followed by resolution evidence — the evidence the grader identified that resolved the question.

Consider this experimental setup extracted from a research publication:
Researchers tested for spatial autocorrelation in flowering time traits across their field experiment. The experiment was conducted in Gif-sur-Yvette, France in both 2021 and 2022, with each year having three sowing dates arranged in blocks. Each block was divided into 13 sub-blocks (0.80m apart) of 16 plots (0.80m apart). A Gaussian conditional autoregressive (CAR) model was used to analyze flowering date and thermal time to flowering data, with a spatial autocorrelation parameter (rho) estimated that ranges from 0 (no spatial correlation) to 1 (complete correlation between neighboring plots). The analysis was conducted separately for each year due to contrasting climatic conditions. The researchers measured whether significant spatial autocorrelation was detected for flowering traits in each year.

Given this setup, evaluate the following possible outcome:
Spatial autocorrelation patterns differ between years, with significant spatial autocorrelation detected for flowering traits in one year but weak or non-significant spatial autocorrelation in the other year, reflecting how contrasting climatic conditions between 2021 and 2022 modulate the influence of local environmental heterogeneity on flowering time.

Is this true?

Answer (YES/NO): YES